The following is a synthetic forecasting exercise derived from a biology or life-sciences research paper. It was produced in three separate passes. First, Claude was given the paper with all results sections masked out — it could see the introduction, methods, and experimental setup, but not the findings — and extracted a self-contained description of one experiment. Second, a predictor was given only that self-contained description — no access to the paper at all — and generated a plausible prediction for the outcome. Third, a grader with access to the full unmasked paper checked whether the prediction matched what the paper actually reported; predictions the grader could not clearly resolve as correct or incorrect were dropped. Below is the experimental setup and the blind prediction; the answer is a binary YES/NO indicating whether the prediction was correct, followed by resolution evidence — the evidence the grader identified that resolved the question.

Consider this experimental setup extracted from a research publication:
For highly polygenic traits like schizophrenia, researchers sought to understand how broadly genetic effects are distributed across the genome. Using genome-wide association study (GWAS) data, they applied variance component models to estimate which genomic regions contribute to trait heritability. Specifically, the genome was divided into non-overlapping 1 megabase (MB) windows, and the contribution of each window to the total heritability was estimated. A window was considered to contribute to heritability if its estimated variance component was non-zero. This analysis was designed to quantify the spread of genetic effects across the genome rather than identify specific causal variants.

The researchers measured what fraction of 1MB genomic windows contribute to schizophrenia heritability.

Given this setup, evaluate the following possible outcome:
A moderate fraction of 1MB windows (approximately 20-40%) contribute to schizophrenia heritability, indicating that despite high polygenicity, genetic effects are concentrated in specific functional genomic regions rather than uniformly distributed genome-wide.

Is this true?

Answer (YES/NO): NO